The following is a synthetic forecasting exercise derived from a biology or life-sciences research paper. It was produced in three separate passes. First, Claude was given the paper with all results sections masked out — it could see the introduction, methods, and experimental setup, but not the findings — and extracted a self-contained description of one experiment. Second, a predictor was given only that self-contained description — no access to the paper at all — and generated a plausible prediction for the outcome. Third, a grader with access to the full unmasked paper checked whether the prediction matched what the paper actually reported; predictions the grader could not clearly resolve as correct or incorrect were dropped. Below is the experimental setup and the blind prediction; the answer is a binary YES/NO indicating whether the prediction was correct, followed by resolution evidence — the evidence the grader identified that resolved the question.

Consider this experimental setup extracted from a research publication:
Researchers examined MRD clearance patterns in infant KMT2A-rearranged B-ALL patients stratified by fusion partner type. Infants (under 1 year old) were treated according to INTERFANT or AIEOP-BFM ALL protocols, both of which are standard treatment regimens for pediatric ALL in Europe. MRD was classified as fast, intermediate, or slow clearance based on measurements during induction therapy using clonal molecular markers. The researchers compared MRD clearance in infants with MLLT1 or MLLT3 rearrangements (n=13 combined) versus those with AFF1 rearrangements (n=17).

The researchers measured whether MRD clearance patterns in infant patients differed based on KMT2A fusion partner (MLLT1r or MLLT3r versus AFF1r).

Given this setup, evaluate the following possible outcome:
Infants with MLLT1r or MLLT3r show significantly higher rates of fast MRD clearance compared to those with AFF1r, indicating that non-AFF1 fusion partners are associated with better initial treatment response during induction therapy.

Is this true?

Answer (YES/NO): YES